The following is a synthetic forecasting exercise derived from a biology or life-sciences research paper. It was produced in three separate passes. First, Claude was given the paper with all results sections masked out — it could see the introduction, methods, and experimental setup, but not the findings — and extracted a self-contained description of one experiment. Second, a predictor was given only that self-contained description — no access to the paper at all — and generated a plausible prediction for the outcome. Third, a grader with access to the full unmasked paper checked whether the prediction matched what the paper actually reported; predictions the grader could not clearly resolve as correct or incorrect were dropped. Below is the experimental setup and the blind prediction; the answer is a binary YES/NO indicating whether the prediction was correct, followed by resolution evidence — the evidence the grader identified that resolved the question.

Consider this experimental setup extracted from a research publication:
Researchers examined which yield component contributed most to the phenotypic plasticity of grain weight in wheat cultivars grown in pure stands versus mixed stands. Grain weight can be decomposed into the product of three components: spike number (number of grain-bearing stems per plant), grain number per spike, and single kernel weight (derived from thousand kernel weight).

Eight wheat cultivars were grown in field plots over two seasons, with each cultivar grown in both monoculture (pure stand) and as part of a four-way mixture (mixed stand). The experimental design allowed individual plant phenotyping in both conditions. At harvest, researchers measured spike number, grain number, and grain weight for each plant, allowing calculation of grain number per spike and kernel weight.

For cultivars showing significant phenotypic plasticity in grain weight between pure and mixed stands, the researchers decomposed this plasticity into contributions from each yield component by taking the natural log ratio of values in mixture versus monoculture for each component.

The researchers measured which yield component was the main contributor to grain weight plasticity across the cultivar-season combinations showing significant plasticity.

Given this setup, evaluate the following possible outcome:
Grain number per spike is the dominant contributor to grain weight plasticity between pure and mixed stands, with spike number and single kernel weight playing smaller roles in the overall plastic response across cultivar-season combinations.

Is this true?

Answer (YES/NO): NO